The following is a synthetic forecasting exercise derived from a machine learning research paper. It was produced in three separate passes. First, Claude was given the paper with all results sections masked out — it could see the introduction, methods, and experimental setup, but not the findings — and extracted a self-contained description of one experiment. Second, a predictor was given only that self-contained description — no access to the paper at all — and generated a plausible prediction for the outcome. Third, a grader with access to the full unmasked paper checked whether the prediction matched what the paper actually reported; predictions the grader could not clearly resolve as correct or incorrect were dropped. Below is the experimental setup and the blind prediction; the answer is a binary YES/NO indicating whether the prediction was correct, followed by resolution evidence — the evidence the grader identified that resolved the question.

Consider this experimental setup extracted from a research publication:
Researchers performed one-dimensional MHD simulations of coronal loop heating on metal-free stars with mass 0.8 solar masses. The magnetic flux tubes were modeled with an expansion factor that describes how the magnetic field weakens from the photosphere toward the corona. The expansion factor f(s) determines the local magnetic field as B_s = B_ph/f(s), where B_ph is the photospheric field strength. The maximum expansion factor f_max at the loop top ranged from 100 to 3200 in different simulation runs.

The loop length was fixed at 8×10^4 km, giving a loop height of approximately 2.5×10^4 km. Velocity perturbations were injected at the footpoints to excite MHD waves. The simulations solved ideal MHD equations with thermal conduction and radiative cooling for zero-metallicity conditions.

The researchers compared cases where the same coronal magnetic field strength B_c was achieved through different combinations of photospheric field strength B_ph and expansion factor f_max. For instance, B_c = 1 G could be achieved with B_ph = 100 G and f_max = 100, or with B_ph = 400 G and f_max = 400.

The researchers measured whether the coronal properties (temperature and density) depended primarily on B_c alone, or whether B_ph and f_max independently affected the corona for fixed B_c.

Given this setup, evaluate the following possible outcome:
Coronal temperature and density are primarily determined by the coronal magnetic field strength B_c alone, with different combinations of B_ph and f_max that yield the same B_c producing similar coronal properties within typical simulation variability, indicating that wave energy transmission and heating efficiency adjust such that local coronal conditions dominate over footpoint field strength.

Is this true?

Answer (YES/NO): YES